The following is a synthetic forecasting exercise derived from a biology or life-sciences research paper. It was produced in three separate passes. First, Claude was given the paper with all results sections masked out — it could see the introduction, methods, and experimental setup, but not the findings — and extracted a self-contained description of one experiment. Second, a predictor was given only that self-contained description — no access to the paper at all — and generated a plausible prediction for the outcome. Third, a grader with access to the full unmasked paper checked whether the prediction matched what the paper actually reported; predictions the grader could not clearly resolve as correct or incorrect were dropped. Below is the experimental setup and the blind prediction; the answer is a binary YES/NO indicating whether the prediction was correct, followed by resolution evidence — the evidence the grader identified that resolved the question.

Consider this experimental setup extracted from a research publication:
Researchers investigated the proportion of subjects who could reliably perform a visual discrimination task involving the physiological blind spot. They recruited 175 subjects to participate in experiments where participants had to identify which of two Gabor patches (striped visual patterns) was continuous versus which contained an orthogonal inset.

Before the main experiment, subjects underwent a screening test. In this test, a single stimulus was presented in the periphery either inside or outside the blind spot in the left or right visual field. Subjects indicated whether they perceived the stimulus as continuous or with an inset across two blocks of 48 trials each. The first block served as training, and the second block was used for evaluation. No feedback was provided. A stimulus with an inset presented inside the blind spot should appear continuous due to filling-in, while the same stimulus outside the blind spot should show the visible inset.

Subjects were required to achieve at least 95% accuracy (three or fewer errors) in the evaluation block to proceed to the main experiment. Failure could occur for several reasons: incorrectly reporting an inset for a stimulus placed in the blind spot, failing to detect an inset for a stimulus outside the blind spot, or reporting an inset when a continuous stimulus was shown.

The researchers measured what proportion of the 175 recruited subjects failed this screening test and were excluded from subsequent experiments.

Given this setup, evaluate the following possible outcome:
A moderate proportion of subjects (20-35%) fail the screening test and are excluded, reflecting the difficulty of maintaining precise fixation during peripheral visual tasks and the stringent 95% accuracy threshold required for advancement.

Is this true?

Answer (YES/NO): YES